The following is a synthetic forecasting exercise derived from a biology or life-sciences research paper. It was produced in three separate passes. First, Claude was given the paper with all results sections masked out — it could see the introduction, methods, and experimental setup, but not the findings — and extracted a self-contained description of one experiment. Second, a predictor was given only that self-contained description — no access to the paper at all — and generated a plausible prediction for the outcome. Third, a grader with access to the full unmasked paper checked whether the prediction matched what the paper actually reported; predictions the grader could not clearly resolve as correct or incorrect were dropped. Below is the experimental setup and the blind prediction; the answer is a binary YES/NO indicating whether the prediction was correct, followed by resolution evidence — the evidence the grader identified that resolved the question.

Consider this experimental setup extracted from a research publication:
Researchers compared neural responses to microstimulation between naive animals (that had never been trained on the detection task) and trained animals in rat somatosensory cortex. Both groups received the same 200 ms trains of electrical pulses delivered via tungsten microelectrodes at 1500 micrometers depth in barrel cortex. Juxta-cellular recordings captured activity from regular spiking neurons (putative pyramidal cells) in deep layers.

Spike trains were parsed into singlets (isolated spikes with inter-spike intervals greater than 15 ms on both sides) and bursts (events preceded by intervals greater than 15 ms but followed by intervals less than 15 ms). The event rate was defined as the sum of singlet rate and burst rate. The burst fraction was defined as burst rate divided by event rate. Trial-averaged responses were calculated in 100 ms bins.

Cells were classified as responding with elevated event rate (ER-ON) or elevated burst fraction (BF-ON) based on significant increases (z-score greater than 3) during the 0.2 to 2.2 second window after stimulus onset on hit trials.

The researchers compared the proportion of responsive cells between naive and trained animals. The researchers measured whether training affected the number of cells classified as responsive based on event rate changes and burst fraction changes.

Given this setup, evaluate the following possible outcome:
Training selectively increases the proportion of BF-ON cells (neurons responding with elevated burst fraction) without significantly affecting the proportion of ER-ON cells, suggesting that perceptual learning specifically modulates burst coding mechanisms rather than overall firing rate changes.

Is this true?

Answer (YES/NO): NO